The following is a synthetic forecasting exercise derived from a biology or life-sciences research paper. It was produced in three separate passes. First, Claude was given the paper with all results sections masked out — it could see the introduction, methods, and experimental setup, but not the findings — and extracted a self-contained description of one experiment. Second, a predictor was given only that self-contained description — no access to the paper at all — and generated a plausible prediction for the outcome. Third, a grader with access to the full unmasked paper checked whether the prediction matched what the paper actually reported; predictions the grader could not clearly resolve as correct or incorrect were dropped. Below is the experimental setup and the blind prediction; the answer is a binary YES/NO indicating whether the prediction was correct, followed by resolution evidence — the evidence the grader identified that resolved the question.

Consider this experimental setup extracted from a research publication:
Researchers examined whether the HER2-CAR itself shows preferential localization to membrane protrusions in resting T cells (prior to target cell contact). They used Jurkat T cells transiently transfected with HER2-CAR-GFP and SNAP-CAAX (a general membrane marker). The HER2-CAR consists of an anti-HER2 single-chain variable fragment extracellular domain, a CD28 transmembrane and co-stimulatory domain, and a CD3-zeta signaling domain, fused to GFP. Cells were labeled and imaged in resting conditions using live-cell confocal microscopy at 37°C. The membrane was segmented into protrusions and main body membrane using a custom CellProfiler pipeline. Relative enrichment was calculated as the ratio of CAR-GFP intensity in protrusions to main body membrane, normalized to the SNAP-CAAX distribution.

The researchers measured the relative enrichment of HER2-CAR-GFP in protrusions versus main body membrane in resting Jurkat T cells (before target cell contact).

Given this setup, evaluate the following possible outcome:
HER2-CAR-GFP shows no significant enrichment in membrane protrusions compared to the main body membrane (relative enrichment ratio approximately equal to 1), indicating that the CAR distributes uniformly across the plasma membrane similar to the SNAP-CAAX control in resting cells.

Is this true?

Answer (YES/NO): YES